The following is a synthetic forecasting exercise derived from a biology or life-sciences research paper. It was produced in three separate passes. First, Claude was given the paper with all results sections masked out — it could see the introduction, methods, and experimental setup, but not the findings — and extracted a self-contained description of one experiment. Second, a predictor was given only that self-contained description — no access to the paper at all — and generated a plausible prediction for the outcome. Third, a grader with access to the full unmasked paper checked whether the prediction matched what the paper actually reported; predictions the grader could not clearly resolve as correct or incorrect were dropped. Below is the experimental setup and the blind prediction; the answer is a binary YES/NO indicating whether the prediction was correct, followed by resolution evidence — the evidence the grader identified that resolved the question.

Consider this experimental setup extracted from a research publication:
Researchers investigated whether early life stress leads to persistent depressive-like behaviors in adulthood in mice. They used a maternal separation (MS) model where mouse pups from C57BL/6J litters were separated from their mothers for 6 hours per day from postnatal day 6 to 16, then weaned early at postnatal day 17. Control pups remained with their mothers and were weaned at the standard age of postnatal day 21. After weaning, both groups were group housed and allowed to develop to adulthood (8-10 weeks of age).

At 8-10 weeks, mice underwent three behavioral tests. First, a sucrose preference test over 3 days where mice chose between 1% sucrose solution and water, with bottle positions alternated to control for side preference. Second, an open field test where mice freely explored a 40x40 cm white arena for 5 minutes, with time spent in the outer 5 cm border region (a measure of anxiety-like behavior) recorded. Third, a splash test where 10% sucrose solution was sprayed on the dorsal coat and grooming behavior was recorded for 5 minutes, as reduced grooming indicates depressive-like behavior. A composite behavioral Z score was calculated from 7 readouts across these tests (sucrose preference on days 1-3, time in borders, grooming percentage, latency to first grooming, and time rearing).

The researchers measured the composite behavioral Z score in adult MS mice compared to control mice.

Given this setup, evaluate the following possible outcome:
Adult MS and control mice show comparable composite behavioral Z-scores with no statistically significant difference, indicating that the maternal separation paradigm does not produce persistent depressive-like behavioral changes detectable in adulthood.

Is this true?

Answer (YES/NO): NO